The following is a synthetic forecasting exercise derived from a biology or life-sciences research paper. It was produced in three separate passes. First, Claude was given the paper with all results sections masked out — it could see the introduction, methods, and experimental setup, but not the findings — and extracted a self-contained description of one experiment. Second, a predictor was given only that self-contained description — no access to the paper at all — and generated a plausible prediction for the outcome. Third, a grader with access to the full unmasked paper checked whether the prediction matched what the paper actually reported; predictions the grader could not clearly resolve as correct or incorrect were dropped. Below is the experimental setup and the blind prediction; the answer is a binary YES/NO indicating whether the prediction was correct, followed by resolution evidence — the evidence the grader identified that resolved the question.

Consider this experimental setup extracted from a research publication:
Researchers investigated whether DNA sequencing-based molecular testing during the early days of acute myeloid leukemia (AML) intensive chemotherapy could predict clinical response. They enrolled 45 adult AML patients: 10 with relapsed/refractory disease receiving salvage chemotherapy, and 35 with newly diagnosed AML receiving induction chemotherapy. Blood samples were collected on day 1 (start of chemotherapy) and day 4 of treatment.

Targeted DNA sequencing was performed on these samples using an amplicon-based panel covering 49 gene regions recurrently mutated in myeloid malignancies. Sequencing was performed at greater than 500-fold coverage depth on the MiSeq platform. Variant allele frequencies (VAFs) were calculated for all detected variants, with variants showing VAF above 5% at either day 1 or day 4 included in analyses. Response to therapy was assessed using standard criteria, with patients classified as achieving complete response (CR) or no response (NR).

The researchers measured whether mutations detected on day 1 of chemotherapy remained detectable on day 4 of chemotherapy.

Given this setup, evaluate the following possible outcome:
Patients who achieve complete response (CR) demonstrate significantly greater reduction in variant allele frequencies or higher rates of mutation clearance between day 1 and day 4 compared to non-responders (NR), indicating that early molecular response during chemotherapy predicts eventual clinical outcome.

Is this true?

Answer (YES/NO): NO